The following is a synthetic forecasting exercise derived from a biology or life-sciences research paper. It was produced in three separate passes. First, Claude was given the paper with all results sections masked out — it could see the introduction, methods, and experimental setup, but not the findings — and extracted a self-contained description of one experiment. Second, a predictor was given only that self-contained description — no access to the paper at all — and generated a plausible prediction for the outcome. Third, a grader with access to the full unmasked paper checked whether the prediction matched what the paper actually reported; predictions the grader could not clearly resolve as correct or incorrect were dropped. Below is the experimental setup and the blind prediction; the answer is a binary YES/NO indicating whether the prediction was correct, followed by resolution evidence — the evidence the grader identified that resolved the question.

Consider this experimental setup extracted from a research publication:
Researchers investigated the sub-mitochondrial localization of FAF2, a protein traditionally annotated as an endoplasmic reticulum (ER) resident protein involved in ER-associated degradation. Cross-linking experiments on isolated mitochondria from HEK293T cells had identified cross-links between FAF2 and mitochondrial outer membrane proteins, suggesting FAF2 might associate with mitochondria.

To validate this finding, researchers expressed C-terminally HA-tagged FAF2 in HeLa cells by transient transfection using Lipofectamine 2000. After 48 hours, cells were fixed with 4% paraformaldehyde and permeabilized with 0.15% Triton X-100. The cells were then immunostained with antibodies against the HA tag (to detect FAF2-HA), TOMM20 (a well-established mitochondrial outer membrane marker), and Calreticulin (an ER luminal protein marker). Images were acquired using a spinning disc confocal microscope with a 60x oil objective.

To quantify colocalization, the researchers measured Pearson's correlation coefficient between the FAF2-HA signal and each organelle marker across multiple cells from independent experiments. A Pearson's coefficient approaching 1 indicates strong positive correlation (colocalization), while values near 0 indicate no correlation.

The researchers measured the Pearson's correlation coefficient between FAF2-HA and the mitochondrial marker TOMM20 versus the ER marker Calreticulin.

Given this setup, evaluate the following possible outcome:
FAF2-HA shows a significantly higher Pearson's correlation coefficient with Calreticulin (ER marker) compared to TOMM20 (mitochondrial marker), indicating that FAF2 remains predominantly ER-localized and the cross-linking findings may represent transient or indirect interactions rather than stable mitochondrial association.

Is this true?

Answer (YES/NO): NO